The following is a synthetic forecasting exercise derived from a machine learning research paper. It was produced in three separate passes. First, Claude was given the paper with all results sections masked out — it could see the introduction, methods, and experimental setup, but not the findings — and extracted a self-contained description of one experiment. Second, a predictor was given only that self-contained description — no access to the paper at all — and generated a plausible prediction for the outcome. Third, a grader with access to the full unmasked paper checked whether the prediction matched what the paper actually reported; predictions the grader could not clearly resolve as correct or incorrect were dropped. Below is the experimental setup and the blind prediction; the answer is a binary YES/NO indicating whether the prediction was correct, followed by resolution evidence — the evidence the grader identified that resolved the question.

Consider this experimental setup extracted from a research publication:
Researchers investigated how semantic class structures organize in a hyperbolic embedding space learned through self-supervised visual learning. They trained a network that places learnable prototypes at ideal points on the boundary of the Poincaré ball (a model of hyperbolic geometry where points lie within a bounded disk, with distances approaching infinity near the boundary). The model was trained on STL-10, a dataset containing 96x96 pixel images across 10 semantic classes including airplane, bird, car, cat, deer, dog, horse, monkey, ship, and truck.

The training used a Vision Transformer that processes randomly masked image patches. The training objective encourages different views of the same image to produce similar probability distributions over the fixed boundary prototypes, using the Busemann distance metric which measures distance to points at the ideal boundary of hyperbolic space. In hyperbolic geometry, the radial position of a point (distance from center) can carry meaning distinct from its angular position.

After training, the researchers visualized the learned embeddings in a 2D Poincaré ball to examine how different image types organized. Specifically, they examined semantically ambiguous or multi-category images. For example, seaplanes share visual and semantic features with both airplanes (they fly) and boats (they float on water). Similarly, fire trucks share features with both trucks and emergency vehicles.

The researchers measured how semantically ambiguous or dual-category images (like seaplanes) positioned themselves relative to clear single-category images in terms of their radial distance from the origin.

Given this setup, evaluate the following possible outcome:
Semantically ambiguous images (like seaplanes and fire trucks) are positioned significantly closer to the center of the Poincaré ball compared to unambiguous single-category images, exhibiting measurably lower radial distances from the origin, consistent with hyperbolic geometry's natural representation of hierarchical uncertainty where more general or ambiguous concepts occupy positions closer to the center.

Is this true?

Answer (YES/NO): YES